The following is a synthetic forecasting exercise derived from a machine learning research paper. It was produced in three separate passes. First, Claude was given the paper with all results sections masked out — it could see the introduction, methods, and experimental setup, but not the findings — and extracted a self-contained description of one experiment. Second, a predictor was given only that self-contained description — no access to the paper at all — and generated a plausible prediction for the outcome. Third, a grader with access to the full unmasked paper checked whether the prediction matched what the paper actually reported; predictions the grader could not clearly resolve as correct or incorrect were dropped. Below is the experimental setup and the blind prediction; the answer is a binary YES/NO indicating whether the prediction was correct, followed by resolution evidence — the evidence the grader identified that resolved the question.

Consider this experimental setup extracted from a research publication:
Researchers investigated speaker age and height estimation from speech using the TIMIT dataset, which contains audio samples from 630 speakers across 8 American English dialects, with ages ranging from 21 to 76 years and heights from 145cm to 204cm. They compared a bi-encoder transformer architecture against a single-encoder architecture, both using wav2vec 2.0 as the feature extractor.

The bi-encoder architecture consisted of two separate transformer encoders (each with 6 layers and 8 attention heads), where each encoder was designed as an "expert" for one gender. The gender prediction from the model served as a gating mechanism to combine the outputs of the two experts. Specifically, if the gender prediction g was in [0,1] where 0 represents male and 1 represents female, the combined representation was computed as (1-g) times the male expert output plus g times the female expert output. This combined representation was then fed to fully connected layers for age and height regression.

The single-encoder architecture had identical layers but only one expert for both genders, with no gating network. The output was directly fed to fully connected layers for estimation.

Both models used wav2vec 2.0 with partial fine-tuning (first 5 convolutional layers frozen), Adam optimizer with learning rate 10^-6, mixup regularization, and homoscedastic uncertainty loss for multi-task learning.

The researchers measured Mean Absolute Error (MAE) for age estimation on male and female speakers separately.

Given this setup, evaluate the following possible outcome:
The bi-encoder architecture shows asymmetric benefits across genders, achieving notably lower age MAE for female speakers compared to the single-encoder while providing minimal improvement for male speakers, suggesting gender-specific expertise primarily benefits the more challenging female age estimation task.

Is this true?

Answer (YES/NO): YES